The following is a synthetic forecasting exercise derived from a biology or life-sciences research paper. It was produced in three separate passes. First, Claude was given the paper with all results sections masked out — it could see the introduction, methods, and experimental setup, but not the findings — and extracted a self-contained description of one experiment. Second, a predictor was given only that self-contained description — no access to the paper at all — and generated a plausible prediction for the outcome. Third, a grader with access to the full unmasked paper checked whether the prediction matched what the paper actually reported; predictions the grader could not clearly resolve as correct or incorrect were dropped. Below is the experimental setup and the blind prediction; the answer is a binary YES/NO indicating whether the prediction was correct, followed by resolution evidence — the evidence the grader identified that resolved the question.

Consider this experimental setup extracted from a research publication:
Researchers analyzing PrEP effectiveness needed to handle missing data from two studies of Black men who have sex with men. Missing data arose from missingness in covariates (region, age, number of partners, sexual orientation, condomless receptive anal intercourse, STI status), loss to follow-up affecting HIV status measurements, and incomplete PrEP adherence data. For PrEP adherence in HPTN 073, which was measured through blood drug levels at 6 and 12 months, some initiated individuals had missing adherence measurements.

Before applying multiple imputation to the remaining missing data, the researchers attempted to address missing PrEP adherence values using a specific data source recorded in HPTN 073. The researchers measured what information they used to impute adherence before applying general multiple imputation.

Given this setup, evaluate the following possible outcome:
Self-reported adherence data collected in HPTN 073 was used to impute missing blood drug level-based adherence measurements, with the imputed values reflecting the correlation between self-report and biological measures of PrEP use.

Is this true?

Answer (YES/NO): NO